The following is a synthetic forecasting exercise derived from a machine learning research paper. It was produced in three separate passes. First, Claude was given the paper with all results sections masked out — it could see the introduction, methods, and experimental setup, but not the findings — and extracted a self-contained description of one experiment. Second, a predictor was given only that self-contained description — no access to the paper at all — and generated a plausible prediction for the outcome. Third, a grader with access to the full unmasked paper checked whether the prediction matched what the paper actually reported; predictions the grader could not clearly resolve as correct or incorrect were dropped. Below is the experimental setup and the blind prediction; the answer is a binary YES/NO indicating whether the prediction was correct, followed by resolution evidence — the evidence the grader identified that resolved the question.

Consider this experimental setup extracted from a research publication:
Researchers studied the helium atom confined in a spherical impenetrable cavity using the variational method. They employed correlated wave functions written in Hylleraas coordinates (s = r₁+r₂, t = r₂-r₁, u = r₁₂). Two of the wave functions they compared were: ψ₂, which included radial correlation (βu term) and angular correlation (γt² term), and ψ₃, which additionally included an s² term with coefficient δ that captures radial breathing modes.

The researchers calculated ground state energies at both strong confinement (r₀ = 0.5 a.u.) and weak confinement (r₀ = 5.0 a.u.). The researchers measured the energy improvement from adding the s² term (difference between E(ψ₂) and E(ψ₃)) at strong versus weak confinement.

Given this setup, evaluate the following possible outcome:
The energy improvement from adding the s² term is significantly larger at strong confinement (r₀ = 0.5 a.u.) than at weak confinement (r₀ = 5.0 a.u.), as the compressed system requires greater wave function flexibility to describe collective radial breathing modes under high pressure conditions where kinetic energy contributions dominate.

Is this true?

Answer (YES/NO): YES